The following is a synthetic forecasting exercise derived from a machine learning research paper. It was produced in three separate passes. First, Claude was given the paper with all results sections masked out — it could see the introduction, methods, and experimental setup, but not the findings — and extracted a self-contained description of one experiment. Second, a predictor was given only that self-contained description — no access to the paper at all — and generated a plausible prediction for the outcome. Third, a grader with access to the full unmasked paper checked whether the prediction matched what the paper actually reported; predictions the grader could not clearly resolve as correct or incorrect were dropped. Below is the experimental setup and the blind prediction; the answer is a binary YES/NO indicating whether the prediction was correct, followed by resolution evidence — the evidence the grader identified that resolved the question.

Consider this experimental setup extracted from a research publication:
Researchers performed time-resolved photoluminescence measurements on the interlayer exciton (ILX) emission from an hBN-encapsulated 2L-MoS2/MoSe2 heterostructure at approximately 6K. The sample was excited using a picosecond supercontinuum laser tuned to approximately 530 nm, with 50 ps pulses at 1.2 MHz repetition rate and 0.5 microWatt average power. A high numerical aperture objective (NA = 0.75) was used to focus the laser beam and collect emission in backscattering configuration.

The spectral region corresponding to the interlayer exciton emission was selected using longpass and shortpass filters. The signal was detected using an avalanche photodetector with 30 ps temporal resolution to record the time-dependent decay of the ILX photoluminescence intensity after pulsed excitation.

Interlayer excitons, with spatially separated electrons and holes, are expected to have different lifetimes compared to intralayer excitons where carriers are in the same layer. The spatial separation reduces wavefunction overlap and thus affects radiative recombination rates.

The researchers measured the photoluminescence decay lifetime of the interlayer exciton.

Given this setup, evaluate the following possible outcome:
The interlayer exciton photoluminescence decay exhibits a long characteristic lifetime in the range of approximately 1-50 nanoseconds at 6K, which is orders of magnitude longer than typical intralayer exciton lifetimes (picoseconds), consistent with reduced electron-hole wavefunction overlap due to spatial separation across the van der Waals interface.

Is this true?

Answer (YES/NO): NO